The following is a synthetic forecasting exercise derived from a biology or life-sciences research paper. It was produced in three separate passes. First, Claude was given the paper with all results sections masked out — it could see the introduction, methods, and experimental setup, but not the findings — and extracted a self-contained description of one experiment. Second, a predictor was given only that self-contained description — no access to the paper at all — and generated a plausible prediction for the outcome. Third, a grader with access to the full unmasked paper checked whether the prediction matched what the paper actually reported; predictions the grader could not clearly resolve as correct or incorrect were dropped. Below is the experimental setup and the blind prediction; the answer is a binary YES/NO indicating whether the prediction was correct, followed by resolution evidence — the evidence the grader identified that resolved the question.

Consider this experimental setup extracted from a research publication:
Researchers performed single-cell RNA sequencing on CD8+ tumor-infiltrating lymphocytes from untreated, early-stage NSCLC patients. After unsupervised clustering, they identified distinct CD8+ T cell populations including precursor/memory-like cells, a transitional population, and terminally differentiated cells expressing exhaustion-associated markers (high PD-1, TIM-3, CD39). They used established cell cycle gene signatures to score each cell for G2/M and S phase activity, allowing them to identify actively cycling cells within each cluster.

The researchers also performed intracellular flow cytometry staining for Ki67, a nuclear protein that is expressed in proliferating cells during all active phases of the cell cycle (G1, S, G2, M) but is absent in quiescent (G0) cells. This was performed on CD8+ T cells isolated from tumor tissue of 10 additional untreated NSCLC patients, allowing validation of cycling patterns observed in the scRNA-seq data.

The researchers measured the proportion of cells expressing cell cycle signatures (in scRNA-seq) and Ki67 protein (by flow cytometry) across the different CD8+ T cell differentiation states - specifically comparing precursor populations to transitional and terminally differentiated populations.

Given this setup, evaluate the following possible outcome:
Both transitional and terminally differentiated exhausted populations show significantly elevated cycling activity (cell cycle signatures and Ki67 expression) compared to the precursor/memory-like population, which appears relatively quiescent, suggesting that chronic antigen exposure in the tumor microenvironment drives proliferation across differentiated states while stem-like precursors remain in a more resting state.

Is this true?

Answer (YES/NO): YES